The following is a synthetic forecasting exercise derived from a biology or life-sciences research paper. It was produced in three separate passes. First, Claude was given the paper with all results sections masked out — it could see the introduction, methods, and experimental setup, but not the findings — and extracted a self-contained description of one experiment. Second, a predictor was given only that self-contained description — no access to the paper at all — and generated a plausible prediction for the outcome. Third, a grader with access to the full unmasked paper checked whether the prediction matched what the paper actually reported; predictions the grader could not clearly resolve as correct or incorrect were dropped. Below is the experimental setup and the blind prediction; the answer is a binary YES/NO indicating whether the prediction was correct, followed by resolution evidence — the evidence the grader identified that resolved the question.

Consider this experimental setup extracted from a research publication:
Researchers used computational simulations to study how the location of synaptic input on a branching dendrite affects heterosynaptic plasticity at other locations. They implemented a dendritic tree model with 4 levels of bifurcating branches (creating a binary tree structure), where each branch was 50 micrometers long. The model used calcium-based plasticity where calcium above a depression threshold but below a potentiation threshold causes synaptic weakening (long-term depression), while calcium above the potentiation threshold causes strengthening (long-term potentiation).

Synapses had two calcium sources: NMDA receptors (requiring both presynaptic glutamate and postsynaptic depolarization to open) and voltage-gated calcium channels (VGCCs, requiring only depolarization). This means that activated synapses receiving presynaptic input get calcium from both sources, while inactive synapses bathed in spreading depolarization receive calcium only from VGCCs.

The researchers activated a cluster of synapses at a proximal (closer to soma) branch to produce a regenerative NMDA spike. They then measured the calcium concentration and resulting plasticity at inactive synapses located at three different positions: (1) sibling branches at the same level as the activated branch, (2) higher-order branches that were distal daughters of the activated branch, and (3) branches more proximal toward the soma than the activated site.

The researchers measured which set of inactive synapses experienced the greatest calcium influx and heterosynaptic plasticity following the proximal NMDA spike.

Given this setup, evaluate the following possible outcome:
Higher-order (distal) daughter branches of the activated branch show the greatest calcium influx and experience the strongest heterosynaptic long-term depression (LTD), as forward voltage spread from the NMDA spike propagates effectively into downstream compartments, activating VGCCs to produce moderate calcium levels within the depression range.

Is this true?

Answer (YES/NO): NO